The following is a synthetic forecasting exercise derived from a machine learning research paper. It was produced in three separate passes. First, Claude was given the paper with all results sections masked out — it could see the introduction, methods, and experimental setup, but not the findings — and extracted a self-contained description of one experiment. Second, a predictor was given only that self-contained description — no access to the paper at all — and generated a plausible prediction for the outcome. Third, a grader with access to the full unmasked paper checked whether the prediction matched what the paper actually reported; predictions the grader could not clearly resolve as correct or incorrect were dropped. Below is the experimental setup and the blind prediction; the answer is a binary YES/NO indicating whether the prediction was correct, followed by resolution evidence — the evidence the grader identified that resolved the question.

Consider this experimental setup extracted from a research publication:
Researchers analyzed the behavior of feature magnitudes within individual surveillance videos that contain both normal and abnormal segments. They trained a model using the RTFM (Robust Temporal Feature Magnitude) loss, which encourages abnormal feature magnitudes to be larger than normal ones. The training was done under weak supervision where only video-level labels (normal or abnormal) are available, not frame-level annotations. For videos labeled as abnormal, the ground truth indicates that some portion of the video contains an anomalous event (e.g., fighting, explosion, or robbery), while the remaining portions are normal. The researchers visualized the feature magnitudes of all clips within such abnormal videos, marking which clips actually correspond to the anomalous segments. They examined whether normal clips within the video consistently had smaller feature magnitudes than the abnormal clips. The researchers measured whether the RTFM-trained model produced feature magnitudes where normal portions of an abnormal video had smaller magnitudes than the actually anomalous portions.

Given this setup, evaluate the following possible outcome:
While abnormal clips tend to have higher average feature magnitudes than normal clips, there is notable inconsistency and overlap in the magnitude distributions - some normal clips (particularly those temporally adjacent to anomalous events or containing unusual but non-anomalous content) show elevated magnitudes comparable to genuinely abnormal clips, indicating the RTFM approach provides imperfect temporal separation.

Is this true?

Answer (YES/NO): YES